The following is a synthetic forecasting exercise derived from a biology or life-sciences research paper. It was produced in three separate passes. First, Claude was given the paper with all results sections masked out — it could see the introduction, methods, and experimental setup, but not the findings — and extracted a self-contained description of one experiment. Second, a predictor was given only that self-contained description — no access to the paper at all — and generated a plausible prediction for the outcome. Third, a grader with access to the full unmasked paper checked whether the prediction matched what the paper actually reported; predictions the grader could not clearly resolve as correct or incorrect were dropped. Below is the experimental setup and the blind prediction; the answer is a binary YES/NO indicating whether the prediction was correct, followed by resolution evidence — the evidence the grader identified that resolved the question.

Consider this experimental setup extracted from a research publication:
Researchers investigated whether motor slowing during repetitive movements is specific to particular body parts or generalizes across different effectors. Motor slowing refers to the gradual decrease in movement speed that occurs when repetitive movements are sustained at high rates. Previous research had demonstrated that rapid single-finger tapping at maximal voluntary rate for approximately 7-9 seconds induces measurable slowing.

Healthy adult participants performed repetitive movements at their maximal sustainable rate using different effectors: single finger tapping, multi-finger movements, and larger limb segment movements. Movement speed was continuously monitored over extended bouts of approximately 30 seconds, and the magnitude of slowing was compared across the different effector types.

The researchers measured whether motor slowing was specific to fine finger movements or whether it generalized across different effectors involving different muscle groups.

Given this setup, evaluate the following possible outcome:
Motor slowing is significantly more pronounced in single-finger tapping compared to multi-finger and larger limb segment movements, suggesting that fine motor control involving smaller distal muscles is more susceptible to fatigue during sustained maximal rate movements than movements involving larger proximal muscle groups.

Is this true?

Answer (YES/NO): NO